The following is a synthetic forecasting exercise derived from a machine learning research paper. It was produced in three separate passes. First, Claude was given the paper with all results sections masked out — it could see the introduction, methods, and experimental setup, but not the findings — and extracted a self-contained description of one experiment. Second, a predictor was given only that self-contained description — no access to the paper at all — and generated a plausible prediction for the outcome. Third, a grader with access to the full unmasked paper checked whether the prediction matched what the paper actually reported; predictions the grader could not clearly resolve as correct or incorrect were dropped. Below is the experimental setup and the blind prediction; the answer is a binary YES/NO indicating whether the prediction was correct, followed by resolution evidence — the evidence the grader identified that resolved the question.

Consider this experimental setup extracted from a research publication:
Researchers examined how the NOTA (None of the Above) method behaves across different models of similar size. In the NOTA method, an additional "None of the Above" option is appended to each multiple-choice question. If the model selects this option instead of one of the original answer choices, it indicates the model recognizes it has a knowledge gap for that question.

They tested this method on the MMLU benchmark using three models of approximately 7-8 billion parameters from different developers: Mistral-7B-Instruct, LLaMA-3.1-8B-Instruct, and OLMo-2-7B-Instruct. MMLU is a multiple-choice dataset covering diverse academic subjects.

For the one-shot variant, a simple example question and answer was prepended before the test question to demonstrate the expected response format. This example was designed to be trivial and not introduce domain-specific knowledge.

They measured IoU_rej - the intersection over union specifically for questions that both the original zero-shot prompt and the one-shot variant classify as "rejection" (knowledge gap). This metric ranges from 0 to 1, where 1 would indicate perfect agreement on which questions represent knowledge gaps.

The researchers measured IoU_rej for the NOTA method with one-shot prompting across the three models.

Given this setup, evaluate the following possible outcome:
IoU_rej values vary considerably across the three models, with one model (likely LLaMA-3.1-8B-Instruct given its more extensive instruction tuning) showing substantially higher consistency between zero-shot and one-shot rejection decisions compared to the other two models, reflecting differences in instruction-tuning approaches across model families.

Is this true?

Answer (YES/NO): NO